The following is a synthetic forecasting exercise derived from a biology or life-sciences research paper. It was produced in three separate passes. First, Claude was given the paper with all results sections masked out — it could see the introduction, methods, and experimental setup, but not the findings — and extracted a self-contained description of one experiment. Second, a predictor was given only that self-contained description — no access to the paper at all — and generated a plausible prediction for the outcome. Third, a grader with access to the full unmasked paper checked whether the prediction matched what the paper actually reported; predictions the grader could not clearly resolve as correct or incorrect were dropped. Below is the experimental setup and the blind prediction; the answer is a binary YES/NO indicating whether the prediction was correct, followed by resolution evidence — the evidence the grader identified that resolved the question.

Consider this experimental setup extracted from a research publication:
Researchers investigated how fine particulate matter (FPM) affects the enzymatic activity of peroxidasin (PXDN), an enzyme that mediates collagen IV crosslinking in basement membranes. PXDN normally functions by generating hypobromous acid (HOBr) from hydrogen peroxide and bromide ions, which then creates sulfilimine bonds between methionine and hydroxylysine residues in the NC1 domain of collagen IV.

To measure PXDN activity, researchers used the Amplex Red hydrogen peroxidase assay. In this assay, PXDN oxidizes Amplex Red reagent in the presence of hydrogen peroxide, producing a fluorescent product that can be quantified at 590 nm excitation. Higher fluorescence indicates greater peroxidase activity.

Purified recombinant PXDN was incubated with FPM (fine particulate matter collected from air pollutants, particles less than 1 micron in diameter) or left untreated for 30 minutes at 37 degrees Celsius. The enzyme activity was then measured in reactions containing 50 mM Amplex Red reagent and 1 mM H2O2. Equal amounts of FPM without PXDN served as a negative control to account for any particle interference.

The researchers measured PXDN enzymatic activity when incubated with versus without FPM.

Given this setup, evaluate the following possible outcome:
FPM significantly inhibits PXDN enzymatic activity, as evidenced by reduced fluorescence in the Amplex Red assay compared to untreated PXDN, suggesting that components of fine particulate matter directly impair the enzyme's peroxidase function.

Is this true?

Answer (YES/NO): NO